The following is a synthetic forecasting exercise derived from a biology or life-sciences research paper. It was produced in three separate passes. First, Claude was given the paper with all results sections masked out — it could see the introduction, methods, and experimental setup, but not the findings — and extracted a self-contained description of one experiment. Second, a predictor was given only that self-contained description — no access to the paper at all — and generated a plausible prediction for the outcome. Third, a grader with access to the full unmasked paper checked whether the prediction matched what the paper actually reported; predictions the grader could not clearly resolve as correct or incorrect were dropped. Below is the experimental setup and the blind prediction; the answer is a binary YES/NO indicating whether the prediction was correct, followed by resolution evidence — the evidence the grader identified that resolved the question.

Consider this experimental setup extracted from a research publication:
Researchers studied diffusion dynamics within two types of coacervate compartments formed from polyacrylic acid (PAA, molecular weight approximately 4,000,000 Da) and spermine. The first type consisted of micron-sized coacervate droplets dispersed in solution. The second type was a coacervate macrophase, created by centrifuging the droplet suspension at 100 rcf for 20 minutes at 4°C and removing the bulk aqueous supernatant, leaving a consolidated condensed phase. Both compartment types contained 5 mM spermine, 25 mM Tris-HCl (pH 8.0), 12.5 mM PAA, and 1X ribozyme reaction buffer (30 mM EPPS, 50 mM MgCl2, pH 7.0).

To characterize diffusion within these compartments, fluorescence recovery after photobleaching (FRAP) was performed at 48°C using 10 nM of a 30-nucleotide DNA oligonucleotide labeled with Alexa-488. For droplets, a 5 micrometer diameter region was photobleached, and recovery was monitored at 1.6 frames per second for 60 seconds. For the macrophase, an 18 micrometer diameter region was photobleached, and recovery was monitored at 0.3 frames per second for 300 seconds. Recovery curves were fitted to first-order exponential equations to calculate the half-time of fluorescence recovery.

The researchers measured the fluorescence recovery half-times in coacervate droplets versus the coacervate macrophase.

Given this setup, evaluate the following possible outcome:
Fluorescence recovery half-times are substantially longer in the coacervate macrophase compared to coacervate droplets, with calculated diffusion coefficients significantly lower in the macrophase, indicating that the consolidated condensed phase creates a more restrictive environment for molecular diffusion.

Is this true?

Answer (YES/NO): NO